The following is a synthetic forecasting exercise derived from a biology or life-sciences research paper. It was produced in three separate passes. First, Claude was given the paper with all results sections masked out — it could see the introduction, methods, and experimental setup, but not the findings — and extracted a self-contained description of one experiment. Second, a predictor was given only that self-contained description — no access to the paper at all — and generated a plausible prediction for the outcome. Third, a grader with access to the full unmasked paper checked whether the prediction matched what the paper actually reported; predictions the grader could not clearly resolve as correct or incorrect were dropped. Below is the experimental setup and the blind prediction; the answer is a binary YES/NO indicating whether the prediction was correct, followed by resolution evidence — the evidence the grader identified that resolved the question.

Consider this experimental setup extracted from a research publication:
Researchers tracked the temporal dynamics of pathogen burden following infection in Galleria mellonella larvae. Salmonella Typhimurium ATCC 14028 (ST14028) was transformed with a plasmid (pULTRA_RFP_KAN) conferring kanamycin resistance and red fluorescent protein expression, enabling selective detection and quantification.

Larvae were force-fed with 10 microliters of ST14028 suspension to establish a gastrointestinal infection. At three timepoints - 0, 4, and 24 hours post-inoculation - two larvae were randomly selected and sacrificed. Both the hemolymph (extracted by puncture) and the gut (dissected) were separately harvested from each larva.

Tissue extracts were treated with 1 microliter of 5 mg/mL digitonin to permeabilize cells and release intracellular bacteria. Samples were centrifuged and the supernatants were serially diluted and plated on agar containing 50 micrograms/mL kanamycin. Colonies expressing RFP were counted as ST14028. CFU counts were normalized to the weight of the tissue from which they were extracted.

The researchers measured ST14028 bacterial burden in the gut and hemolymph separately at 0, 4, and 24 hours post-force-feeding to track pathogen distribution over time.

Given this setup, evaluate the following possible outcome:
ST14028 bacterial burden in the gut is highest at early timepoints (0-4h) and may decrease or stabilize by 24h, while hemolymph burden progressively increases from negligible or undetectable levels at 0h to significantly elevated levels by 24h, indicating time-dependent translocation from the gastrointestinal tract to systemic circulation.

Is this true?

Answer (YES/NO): NO